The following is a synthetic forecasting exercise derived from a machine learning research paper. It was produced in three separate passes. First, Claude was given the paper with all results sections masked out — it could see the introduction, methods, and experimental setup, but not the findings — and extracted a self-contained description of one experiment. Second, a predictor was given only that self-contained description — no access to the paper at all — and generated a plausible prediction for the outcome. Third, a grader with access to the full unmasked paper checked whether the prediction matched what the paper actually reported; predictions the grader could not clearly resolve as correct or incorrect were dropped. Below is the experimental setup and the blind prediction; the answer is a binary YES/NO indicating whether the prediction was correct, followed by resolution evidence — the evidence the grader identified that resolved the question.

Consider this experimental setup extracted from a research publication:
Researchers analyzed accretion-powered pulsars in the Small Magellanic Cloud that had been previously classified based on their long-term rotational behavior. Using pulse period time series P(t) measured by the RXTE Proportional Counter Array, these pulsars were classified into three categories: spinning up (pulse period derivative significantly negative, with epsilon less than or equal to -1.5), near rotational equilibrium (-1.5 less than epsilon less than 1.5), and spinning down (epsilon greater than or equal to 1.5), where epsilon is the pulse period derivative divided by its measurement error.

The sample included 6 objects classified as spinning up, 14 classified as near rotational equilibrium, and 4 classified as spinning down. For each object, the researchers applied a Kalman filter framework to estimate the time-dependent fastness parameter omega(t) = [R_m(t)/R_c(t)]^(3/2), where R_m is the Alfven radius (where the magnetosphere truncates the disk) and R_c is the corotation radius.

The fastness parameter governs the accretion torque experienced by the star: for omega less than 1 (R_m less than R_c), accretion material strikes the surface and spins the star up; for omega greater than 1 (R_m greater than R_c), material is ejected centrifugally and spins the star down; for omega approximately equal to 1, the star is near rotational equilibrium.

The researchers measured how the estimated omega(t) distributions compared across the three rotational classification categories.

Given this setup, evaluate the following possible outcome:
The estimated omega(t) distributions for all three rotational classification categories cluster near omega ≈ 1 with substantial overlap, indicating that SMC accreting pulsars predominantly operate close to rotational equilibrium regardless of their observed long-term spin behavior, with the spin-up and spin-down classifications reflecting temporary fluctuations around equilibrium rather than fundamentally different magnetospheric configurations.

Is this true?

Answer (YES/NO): NO